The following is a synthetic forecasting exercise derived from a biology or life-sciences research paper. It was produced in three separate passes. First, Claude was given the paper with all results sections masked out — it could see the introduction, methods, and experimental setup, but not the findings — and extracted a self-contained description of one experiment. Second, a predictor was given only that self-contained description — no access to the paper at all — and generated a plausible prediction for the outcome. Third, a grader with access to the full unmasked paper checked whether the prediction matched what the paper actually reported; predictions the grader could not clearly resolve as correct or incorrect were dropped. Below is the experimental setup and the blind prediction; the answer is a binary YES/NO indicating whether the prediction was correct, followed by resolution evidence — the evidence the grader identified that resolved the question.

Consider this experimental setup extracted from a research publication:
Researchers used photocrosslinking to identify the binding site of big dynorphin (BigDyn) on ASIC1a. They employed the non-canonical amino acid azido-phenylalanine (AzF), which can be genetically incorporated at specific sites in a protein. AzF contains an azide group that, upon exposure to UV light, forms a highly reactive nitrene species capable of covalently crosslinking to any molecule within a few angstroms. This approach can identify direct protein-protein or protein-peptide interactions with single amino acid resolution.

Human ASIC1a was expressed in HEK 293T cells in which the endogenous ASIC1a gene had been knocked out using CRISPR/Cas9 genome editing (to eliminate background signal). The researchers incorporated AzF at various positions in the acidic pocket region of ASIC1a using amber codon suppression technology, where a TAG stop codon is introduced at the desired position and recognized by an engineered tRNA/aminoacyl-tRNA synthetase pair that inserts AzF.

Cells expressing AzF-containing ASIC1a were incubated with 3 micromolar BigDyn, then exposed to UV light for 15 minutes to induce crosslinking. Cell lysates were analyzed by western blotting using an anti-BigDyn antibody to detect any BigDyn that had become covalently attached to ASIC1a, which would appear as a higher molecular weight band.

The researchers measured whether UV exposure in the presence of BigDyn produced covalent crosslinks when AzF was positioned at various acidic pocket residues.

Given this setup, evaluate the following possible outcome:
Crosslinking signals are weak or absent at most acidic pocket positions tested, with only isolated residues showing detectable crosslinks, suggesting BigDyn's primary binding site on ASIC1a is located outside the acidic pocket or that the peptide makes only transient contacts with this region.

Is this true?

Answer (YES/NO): NO